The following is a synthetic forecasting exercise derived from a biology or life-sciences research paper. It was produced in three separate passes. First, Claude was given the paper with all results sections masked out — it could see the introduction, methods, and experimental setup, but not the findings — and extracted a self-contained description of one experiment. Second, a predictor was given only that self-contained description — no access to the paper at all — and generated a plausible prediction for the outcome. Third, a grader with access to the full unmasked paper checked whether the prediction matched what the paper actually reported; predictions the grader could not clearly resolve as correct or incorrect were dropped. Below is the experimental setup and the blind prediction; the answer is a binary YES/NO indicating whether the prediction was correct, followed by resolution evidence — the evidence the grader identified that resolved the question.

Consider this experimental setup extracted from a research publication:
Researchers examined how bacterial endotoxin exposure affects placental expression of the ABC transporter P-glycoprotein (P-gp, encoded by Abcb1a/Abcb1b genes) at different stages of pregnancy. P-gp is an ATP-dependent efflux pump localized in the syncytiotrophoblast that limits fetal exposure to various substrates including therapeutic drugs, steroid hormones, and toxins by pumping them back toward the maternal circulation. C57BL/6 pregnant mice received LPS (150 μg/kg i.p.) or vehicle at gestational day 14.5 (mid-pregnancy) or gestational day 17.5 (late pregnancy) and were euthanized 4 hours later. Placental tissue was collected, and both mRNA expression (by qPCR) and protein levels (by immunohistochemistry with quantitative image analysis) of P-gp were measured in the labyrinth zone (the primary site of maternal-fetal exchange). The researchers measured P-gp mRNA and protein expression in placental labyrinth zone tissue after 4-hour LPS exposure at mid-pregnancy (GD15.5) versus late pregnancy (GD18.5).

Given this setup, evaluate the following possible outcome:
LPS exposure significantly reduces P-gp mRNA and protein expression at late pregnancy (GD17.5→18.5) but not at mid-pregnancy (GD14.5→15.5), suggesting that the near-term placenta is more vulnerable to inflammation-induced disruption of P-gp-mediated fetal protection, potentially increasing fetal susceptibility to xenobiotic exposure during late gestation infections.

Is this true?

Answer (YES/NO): NO